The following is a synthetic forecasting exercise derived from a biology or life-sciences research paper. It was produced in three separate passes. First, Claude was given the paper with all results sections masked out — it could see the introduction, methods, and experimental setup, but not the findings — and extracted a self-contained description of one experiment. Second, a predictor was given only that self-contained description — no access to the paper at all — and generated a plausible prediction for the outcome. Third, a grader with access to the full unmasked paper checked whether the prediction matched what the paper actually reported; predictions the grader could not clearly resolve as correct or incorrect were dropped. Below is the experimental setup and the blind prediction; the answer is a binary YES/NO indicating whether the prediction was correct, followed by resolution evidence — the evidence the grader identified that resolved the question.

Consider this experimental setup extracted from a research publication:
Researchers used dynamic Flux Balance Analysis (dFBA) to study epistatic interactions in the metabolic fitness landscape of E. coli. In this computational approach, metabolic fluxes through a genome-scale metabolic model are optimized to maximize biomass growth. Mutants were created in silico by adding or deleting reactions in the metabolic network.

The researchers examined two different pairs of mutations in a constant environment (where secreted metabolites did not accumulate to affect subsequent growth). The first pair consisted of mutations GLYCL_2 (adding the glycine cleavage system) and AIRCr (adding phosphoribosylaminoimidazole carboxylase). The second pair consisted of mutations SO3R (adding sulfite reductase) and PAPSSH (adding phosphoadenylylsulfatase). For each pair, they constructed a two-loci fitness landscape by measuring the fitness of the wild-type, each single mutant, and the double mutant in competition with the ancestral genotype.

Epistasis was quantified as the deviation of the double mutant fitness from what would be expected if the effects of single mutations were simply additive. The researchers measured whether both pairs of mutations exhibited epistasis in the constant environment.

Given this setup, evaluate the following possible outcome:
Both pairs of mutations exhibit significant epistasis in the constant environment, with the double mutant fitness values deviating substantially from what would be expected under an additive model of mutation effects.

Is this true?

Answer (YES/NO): NO